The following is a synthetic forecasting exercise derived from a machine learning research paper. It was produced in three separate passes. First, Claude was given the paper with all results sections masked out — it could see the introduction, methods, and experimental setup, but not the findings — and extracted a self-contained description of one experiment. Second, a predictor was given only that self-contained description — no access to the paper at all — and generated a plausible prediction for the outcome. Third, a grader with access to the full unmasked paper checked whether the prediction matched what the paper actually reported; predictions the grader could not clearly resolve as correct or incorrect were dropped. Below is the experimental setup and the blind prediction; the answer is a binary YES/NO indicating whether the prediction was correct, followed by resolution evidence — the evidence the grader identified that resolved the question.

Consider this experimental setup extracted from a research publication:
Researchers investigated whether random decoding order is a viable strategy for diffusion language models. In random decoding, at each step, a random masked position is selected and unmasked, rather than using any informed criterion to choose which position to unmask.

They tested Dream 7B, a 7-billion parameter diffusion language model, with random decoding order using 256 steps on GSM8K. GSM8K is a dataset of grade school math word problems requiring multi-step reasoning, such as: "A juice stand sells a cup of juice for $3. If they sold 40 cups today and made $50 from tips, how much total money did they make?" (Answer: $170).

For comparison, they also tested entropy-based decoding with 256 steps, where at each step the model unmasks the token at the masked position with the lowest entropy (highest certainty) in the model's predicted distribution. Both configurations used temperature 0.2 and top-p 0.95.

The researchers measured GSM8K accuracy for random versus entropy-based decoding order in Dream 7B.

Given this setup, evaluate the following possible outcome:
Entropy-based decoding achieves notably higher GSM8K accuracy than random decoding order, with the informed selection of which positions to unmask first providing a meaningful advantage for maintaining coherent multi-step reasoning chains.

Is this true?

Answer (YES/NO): YES